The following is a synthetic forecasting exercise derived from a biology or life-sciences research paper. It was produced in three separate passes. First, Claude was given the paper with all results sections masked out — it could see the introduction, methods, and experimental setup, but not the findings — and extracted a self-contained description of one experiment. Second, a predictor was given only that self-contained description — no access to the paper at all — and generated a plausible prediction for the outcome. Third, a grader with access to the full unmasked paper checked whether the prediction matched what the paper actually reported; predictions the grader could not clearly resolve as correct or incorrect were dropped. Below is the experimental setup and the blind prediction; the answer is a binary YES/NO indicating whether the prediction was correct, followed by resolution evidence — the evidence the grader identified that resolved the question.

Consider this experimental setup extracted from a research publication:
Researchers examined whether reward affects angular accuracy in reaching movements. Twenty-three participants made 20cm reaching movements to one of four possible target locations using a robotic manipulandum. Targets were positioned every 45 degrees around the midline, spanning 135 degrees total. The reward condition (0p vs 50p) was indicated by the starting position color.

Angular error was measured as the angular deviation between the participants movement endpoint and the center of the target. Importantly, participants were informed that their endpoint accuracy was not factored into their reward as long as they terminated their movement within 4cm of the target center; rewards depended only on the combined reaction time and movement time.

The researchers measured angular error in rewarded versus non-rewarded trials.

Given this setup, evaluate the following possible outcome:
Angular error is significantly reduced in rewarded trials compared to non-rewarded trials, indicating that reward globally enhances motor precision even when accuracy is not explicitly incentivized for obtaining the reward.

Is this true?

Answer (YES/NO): NO